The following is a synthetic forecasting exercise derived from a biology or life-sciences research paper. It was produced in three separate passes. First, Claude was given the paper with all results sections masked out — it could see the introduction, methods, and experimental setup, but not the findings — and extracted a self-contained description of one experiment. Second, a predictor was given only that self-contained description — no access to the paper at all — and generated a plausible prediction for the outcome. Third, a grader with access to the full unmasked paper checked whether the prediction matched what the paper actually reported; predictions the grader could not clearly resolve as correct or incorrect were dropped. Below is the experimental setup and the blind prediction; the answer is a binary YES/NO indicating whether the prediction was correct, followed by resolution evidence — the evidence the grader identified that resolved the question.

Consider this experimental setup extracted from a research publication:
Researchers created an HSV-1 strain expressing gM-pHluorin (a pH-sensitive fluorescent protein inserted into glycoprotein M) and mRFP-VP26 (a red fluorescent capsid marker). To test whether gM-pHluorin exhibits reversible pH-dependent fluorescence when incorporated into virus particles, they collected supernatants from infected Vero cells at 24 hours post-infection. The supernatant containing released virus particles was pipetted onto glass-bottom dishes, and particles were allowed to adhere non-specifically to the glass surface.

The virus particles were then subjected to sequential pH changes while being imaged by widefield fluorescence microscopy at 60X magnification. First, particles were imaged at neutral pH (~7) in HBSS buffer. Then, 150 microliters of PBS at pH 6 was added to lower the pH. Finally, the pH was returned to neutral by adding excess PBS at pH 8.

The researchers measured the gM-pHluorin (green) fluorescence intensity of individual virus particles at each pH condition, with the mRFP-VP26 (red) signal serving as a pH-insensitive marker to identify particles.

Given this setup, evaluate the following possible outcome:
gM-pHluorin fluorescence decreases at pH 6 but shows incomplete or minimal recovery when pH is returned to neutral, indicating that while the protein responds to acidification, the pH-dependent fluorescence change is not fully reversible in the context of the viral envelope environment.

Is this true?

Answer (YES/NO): NO